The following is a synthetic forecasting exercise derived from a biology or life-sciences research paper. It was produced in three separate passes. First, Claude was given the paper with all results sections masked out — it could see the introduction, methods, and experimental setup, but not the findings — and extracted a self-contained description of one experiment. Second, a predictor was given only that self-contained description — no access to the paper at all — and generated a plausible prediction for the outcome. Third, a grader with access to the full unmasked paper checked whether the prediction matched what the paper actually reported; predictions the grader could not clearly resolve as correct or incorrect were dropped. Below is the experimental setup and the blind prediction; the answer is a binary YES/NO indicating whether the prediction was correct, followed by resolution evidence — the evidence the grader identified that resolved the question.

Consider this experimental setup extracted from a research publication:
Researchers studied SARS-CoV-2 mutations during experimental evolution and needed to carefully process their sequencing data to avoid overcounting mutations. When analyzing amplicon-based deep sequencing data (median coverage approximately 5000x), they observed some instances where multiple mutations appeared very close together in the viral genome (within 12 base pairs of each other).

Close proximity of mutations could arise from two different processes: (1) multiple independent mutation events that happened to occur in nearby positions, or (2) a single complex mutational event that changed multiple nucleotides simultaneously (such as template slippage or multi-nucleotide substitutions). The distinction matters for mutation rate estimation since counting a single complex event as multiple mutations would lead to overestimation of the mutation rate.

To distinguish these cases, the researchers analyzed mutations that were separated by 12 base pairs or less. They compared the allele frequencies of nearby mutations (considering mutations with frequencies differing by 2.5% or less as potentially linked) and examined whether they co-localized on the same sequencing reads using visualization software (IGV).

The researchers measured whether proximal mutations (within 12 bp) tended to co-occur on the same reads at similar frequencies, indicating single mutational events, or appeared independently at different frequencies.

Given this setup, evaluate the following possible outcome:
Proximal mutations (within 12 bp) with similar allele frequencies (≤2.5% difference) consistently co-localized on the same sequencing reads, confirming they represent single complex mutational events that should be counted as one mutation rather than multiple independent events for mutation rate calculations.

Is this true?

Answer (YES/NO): YES